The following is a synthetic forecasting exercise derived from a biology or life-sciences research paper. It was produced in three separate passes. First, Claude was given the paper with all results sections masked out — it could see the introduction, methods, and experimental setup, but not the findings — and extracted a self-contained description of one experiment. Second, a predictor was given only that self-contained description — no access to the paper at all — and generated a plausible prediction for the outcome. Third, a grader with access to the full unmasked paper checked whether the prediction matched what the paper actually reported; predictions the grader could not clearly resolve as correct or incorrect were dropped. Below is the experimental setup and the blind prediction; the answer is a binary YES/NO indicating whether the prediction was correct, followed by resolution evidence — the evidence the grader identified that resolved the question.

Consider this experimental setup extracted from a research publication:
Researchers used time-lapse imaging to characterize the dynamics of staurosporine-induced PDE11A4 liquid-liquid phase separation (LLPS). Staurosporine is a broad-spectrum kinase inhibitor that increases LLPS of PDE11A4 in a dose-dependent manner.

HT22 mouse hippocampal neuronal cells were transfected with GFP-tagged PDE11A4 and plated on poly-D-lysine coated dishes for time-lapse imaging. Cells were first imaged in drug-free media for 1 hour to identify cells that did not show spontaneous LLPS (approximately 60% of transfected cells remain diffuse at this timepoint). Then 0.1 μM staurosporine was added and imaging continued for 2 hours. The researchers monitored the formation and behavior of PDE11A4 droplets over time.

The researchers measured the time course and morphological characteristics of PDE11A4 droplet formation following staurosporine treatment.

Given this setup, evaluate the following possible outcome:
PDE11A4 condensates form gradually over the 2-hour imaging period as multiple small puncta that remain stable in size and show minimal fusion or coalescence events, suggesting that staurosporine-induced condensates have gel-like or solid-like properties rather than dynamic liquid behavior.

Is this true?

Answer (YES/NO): NO